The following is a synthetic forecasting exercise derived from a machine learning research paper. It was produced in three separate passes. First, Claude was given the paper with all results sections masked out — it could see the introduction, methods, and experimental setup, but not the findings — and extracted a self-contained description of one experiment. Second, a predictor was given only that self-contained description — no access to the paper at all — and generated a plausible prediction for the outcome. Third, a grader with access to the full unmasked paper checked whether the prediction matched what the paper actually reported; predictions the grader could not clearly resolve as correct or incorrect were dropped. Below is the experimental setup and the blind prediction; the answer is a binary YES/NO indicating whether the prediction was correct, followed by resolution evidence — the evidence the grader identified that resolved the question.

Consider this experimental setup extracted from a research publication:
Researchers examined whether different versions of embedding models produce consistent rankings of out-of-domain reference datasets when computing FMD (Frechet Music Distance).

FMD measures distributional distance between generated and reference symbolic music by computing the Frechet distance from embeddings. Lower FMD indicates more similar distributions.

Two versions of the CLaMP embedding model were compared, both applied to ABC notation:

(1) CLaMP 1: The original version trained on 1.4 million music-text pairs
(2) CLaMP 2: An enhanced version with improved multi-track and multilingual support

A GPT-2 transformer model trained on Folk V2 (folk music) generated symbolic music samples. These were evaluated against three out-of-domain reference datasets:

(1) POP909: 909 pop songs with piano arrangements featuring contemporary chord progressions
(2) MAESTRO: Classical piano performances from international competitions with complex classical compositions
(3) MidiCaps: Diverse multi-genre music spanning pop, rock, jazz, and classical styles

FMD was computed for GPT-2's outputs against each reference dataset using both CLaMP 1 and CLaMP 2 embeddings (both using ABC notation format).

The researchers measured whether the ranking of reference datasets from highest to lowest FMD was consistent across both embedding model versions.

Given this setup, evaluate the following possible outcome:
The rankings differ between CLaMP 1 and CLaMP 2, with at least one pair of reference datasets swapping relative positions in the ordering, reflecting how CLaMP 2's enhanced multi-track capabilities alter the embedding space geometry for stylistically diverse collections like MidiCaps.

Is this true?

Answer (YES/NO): NO